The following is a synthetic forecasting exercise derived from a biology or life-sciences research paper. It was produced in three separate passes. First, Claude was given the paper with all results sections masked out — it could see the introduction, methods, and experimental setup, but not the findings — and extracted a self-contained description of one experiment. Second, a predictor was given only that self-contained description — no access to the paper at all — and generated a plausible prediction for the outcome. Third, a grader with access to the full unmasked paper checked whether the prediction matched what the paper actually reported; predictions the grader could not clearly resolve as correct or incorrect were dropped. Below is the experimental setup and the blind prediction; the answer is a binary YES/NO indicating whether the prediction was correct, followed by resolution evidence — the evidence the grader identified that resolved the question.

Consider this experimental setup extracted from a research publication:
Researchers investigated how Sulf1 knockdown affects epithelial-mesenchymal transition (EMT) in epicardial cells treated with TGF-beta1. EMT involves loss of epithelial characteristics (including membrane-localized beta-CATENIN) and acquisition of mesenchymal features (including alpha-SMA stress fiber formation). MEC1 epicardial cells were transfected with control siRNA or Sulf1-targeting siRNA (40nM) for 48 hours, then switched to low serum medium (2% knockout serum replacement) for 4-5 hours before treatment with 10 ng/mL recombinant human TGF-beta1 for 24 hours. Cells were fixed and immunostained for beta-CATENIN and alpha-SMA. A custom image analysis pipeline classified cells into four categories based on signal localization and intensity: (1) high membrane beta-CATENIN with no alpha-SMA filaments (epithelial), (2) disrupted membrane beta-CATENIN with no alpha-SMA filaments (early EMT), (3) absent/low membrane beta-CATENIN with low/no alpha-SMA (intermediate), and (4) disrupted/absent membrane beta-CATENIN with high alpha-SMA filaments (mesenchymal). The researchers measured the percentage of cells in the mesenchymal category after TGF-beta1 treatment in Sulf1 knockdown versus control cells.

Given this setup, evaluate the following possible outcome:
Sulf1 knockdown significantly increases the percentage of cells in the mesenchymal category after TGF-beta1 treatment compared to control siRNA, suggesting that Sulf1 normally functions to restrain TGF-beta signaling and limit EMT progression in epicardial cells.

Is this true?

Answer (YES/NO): YES